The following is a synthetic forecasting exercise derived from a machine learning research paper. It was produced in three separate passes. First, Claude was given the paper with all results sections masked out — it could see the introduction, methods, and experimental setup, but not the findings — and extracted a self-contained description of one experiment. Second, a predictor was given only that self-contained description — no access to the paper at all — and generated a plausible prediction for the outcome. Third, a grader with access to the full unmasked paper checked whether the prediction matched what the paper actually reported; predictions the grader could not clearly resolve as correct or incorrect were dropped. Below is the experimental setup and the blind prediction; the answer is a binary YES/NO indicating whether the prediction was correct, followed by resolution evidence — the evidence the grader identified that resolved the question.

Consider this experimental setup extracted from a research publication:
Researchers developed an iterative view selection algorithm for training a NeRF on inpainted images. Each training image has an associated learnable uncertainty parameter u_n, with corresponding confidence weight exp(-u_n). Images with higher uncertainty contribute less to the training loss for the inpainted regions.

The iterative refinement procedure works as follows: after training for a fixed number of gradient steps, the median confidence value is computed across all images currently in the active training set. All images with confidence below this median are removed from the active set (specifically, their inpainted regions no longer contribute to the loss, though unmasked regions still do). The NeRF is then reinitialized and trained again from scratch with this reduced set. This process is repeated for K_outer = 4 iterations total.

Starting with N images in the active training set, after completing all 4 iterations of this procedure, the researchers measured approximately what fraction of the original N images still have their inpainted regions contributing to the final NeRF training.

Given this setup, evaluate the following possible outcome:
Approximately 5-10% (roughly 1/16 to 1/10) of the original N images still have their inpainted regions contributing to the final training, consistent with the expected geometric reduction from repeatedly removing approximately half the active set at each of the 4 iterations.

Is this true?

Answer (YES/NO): NO